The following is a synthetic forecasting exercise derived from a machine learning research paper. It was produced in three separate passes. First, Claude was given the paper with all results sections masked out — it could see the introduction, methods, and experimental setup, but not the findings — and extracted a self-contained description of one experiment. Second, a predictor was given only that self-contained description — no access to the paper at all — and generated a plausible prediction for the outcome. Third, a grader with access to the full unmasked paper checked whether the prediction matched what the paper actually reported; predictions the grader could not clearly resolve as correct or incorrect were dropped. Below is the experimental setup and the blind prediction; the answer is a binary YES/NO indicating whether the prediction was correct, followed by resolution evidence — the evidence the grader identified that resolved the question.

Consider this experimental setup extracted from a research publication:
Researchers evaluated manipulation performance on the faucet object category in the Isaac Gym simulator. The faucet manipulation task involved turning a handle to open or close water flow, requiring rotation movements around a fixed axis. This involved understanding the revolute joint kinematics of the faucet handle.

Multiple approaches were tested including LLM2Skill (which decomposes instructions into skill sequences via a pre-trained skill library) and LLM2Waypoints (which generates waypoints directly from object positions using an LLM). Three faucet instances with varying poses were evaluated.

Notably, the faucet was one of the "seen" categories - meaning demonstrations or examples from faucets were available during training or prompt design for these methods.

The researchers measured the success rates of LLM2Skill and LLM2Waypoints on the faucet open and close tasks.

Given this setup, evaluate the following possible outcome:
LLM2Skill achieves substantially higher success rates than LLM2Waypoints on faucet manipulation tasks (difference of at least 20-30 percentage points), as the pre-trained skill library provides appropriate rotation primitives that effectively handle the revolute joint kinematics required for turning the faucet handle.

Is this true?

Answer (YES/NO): NO